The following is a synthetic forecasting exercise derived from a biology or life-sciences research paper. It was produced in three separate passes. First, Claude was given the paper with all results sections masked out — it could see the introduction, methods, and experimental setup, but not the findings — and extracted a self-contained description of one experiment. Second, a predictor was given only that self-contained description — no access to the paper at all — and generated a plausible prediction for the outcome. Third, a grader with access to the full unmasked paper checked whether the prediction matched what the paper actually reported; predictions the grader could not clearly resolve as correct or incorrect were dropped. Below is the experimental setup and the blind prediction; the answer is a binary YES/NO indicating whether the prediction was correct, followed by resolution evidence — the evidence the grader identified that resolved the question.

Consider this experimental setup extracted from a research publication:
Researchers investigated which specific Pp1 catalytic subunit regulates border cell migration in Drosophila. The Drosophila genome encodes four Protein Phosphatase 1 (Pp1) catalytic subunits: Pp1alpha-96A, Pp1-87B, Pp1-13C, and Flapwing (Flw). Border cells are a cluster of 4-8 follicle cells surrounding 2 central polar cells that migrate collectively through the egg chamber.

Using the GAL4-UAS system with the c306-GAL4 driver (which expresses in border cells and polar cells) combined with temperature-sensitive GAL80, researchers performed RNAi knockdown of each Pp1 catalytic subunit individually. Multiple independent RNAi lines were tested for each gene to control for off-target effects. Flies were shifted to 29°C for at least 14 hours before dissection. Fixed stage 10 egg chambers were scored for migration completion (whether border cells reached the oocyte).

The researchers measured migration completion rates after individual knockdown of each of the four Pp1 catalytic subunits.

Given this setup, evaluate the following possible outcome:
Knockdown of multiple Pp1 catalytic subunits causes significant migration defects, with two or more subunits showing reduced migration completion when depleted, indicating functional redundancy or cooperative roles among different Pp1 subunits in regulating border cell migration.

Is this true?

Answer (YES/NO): YES